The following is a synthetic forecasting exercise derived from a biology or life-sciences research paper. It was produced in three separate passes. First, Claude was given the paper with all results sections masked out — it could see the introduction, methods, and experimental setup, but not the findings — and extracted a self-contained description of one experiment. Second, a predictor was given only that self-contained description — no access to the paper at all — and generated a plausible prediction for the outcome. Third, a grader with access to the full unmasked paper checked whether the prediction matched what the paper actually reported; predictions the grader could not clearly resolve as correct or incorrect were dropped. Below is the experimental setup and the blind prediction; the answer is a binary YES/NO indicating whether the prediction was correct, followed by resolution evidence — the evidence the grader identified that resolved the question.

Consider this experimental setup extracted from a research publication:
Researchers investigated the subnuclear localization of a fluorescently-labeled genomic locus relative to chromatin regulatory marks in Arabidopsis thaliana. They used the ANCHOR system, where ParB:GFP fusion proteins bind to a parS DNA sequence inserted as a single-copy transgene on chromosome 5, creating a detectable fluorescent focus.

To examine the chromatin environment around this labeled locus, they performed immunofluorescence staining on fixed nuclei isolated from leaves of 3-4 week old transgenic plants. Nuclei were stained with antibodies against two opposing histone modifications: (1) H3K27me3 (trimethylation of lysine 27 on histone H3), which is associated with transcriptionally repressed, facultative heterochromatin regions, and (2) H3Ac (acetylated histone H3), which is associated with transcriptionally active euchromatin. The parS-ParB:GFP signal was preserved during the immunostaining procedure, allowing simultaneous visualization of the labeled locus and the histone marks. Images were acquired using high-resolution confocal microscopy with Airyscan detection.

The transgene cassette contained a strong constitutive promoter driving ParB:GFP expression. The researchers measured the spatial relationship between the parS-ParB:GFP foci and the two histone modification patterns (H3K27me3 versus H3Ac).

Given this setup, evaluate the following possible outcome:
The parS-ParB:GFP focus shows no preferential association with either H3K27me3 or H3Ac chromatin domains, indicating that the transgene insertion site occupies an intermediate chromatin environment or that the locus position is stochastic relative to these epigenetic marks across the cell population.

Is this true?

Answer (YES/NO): NO